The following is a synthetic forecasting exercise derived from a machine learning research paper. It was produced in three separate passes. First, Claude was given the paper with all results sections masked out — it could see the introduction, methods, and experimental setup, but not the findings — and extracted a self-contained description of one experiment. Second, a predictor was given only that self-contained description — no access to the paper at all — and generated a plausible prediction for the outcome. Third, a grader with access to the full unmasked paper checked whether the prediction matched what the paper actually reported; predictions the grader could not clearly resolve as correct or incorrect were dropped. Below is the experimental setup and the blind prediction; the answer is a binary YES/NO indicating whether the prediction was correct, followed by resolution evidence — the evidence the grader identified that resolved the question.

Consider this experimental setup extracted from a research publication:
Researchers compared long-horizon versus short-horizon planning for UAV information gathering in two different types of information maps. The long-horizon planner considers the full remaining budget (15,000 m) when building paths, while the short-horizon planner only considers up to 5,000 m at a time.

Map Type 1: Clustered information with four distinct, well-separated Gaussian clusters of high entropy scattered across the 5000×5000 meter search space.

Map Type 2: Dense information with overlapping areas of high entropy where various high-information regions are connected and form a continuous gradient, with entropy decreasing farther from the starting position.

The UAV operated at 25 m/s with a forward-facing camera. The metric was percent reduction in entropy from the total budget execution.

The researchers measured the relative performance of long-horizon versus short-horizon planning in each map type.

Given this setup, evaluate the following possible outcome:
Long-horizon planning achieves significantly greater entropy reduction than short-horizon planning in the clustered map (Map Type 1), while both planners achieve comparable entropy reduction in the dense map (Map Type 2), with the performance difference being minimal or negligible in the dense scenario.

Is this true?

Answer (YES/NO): NO